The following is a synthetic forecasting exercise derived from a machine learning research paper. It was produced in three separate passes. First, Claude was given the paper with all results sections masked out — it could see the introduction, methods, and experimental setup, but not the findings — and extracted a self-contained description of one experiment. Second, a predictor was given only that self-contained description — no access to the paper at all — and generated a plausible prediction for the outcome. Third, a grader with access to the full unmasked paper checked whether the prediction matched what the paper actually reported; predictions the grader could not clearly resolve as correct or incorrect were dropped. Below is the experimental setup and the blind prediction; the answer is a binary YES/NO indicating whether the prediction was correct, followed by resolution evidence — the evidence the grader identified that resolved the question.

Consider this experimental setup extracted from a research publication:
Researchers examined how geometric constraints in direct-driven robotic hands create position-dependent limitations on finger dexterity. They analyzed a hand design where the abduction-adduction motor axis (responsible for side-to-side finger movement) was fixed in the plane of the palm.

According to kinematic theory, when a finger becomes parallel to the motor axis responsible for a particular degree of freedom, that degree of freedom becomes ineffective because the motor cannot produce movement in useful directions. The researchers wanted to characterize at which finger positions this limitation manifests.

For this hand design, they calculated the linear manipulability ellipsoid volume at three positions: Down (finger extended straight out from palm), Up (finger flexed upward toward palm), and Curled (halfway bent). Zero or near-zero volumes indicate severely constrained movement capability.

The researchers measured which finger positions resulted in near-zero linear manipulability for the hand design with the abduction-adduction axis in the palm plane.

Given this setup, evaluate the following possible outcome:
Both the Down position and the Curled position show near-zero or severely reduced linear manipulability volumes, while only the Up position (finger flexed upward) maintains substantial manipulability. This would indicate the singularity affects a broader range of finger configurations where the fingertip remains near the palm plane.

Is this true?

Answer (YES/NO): NO